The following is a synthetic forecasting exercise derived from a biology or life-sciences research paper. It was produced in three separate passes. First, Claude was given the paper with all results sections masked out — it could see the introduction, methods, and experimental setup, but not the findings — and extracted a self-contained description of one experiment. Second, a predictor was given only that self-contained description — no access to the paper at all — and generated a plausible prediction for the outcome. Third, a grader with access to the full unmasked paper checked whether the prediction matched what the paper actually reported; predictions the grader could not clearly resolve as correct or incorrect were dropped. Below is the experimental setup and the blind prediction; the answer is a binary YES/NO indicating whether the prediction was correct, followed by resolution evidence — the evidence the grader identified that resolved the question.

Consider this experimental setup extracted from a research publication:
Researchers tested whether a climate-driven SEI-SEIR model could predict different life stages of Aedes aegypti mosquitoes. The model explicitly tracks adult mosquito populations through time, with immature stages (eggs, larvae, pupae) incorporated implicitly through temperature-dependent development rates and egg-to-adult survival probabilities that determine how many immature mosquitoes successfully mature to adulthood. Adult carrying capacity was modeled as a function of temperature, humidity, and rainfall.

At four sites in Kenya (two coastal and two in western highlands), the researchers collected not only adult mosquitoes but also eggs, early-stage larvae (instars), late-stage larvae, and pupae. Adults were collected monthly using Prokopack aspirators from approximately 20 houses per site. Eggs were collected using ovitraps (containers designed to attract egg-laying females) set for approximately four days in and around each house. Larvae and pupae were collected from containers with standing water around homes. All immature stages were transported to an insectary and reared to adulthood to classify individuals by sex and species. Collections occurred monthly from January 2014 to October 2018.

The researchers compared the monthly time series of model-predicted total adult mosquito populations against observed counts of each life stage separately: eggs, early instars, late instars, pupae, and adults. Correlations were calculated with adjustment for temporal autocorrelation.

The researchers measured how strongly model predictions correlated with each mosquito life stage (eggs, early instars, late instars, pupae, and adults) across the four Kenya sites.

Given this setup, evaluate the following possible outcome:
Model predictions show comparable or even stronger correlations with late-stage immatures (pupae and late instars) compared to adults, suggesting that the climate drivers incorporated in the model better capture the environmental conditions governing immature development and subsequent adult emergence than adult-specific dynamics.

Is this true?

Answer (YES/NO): NO